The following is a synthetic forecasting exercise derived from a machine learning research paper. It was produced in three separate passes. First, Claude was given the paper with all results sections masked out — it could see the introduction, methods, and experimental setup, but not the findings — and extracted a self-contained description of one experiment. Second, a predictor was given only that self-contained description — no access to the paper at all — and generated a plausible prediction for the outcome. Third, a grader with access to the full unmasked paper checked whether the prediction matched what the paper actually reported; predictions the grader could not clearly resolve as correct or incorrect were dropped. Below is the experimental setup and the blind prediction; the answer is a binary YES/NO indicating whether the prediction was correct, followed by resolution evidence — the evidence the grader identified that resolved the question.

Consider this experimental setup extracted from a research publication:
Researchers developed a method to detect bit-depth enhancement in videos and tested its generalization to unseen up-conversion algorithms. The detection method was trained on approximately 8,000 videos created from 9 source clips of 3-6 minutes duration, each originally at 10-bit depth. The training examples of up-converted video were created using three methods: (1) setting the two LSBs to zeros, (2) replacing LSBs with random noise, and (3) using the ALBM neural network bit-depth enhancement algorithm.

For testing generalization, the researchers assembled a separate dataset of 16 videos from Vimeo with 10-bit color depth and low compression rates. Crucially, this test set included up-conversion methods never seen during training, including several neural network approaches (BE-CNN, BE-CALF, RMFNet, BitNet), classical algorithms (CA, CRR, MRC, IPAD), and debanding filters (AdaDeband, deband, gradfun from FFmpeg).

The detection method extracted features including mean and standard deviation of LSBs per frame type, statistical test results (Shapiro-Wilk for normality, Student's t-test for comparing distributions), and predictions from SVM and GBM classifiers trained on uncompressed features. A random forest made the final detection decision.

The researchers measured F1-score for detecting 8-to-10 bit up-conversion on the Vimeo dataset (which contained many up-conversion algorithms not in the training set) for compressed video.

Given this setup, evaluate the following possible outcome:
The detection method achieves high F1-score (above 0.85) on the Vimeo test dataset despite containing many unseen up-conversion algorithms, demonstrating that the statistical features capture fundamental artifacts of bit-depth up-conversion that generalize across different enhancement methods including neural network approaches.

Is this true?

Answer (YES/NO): NO